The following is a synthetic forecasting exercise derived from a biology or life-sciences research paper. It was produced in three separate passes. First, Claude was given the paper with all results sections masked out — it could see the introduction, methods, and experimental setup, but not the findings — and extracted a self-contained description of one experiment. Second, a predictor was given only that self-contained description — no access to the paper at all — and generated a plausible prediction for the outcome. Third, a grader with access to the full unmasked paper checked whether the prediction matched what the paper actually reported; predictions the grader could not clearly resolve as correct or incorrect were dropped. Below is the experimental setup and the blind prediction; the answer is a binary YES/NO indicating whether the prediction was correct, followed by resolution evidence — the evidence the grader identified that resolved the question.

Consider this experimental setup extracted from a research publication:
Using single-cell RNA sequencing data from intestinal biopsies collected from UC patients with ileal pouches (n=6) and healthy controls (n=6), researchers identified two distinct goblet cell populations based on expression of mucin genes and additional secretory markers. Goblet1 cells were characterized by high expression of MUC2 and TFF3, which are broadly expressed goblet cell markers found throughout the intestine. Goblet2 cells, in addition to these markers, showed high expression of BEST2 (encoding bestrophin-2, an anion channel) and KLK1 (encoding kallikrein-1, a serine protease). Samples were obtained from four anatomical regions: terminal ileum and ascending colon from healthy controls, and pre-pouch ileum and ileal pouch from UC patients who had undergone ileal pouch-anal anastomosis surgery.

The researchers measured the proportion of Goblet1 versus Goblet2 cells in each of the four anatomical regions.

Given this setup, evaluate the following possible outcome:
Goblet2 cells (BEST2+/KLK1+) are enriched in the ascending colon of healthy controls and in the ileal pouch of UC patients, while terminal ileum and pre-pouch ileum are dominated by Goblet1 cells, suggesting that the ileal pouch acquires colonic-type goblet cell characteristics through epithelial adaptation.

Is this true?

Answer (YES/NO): YES